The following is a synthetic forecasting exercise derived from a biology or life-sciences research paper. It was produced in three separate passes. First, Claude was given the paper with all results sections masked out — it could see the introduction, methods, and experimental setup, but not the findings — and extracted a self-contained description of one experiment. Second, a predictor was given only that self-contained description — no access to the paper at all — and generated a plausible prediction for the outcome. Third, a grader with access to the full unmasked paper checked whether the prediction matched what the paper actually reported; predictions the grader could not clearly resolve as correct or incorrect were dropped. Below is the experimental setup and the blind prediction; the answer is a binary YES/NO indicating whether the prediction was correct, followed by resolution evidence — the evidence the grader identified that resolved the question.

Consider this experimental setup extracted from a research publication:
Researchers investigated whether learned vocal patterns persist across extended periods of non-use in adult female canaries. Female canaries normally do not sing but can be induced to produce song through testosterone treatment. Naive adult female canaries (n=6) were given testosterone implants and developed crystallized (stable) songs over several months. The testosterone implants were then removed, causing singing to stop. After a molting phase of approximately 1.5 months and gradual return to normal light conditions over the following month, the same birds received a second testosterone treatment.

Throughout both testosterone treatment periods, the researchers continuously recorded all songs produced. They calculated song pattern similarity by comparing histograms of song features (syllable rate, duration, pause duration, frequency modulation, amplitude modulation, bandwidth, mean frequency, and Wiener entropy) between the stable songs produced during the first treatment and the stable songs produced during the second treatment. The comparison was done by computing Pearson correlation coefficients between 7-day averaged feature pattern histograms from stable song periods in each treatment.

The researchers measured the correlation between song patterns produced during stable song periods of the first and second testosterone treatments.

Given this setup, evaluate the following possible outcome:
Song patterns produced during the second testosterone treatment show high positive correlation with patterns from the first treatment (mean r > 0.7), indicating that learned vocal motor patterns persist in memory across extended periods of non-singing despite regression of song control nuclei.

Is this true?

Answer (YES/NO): YES